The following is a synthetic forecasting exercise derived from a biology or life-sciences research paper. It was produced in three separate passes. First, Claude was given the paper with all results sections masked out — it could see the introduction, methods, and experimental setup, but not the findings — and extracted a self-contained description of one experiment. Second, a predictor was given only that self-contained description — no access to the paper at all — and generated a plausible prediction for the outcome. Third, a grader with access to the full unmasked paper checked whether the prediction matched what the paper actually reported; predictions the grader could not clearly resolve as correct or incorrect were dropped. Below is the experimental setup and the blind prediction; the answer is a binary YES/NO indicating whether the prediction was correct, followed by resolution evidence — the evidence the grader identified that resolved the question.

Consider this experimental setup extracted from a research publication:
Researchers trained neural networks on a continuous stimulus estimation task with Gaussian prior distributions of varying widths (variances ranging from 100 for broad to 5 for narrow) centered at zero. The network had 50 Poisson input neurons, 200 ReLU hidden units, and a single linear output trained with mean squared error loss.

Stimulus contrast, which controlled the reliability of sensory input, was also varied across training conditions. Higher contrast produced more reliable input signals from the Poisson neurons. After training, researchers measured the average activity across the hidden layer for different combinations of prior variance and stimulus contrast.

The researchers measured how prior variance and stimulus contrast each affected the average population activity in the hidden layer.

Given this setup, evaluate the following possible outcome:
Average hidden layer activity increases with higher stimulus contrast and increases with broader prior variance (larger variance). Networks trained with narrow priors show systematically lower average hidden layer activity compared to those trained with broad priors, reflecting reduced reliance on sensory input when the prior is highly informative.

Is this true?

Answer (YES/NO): YES